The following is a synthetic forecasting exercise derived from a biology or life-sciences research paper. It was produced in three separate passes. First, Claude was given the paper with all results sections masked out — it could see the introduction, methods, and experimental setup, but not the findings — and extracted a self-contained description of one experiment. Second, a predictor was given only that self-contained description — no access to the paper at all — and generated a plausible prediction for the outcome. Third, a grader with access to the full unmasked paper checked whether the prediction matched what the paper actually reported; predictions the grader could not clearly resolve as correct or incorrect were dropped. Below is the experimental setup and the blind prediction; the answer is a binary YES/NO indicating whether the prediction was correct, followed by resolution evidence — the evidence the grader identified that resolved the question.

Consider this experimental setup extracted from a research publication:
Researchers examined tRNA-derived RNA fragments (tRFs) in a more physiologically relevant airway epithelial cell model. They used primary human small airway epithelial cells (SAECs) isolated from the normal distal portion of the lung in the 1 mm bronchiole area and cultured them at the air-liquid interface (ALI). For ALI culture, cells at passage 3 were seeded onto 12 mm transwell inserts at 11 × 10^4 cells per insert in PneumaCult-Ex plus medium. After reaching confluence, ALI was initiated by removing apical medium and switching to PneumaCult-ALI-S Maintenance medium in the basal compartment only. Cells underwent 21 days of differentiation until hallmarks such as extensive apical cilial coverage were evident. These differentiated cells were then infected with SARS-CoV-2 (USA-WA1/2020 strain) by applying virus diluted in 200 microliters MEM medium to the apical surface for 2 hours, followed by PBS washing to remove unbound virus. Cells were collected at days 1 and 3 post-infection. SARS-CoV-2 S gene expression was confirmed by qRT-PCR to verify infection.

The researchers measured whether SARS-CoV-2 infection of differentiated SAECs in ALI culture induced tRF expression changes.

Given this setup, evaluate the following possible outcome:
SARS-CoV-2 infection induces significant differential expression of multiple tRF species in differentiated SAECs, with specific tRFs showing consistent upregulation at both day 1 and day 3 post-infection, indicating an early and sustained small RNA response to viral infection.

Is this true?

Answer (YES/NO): NO